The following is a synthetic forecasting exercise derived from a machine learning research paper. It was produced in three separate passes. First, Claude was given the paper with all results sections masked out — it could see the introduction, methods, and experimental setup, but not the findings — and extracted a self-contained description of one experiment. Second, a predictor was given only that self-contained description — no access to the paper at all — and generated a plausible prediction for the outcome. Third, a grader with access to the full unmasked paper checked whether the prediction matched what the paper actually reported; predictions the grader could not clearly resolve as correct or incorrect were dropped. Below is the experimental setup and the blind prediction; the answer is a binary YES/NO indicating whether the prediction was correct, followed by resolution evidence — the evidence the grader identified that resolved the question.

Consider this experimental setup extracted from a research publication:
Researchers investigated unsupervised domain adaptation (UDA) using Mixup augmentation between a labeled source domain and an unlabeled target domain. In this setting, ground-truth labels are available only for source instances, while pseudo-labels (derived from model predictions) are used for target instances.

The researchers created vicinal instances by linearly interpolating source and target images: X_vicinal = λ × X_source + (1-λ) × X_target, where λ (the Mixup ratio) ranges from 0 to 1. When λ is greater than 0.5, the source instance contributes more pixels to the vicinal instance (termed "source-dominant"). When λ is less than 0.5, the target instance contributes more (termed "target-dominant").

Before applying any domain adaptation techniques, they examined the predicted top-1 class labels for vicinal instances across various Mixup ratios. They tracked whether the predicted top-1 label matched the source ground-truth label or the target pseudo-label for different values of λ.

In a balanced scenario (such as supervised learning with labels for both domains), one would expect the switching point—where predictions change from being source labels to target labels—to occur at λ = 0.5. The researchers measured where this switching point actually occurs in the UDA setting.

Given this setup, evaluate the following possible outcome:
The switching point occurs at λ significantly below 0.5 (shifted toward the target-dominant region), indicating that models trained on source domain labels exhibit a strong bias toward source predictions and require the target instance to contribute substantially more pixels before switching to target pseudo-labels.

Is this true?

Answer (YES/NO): YES